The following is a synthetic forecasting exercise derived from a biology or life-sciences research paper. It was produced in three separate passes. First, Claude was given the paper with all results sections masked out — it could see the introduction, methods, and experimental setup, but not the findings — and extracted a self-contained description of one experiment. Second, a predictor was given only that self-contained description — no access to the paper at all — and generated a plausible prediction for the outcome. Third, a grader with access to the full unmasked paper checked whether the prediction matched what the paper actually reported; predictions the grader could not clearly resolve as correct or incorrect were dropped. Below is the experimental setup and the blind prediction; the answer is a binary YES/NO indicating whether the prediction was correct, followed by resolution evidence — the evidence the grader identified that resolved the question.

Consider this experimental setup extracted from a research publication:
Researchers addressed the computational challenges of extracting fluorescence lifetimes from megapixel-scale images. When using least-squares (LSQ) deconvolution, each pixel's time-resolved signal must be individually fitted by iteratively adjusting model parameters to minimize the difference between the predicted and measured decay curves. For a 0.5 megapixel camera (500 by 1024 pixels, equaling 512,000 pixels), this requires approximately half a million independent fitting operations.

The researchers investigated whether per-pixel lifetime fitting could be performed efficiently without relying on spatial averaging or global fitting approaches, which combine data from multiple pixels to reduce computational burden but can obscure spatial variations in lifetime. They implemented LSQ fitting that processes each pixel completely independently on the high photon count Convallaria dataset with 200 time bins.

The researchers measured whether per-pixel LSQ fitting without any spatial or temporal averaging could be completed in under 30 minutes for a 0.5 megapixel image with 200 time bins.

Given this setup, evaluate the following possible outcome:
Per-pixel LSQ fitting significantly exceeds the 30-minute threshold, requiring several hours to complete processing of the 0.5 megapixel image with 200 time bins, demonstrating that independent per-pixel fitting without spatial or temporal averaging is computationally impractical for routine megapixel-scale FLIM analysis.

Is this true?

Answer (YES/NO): NO